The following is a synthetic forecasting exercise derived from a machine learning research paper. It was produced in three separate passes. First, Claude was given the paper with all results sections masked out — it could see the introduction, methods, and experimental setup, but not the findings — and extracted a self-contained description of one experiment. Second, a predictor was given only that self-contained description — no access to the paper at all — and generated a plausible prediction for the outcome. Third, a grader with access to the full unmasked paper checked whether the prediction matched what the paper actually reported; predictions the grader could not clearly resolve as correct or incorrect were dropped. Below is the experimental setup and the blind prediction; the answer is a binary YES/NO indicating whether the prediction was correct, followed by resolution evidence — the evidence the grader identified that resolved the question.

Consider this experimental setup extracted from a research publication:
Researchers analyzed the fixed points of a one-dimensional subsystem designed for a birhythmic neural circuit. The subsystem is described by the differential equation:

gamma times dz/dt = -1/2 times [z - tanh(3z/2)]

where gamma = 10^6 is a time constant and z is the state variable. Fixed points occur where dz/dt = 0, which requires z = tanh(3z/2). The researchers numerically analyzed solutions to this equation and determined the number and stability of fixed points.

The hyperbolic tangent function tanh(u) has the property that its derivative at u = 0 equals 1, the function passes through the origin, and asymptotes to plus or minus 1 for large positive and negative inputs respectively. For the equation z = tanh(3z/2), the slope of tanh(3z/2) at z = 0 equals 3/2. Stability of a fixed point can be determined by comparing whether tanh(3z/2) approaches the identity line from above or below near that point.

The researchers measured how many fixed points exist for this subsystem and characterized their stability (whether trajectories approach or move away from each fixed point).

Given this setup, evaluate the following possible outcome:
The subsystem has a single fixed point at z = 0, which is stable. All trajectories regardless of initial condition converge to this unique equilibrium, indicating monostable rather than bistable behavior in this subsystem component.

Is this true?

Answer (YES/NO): NO